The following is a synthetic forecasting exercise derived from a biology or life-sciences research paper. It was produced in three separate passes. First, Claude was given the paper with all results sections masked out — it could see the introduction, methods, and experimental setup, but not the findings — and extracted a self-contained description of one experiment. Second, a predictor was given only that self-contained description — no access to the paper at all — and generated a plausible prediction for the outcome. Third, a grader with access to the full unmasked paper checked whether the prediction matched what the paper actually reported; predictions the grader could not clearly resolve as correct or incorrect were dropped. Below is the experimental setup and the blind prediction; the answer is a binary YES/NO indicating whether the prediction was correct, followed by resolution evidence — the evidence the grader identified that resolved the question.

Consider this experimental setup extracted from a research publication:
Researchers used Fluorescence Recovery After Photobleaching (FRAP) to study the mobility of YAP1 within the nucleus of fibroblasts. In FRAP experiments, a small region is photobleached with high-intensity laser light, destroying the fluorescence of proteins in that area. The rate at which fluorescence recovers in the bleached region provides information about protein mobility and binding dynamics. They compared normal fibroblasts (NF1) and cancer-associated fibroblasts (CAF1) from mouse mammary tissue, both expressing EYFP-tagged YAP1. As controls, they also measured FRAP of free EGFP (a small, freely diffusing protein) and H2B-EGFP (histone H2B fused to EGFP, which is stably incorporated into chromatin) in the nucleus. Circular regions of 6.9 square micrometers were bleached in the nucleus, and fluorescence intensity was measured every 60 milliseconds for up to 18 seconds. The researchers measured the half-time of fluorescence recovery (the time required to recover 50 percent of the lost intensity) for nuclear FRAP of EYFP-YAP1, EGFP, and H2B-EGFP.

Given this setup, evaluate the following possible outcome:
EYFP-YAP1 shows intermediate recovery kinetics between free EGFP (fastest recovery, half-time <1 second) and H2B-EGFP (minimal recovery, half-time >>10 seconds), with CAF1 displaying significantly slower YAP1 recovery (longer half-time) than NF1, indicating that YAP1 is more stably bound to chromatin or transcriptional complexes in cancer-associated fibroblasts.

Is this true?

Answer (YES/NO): YES